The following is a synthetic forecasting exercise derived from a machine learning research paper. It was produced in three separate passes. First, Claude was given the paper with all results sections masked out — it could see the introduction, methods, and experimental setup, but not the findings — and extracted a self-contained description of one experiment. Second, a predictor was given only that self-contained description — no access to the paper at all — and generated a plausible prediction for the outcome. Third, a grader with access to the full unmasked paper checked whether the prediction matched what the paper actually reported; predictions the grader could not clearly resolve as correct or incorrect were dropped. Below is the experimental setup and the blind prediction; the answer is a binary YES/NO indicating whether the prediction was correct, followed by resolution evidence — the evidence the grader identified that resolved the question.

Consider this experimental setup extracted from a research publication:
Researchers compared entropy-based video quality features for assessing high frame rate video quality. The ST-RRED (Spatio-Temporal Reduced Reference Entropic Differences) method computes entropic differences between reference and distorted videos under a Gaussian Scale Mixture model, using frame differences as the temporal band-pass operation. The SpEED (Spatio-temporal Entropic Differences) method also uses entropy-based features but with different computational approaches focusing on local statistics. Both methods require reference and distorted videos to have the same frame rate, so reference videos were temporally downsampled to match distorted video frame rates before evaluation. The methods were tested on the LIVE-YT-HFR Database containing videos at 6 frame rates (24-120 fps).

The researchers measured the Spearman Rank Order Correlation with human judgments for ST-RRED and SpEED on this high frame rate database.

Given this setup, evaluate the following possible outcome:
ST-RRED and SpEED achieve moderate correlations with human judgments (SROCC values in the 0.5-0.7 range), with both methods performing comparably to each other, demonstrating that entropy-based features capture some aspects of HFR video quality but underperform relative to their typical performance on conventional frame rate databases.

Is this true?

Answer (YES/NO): YES